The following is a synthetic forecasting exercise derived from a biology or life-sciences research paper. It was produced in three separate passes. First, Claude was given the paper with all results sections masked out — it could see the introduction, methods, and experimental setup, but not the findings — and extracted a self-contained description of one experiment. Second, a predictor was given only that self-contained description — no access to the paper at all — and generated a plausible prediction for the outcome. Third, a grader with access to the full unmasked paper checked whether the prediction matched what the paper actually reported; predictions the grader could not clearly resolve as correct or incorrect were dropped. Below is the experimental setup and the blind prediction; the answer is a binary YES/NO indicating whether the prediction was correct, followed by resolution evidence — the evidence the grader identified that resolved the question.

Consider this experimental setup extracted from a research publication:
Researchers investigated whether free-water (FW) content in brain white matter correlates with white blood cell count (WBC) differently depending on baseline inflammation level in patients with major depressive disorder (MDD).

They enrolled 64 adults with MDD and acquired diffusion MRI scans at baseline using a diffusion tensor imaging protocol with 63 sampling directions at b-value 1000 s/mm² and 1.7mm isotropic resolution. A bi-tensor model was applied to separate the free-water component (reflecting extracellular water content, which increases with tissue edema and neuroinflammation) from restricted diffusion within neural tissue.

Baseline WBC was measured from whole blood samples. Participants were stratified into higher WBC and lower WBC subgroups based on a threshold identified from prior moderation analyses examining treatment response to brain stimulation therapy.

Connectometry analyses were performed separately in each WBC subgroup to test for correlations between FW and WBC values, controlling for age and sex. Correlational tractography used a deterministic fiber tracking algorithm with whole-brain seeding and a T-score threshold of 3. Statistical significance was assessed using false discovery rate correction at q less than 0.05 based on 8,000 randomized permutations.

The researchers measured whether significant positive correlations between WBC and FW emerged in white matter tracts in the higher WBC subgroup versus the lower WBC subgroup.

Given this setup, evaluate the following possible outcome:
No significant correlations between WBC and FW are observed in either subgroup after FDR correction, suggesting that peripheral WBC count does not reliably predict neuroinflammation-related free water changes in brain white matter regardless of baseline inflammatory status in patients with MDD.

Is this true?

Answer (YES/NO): NO